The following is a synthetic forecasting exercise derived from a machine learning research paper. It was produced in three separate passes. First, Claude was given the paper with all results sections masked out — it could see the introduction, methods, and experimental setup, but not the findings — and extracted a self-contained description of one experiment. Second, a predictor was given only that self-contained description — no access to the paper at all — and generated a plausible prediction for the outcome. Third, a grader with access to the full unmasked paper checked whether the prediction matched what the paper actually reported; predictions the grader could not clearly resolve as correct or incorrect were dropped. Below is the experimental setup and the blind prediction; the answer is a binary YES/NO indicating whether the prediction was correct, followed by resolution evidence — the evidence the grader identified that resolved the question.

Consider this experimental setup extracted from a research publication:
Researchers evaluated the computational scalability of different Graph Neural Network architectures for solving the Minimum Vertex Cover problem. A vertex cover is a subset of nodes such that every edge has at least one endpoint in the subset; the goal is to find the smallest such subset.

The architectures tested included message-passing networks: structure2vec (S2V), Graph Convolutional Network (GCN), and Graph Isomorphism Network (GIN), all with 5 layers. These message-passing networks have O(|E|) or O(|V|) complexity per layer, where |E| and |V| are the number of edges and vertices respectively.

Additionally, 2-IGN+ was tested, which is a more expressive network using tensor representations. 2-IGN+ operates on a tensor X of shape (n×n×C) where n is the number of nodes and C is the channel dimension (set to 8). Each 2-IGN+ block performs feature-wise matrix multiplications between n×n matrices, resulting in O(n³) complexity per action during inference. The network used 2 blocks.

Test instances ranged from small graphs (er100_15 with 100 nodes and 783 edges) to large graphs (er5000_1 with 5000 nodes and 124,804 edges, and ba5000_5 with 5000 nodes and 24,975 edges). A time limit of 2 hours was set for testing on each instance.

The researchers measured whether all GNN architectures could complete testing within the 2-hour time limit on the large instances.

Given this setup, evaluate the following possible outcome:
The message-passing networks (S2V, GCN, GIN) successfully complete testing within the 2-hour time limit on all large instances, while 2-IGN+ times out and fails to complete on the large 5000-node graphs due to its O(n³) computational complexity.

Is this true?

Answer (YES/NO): YES